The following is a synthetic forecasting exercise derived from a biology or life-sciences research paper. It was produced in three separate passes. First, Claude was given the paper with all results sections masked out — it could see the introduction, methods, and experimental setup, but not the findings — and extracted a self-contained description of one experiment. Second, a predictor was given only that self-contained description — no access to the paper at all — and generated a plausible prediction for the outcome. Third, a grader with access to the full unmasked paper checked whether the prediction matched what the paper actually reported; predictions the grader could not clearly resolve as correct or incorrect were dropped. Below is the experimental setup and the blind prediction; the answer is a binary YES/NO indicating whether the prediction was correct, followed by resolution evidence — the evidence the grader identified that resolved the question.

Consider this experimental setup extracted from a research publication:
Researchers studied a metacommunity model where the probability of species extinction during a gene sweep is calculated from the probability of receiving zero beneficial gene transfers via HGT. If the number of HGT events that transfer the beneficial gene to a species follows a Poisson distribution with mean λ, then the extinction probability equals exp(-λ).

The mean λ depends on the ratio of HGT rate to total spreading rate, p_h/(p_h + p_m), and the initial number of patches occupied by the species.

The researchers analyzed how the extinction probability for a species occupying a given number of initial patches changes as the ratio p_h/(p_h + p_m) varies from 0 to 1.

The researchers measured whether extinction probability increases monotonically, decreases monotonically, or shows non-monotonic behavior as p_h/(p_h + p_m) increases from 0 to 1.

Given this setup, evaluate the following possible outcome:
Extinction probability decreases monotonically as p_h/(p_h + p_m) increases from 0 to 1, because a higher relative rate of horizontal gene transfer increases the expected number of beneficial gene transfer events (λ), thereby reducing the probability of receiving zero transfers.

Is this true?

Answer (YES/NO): YES